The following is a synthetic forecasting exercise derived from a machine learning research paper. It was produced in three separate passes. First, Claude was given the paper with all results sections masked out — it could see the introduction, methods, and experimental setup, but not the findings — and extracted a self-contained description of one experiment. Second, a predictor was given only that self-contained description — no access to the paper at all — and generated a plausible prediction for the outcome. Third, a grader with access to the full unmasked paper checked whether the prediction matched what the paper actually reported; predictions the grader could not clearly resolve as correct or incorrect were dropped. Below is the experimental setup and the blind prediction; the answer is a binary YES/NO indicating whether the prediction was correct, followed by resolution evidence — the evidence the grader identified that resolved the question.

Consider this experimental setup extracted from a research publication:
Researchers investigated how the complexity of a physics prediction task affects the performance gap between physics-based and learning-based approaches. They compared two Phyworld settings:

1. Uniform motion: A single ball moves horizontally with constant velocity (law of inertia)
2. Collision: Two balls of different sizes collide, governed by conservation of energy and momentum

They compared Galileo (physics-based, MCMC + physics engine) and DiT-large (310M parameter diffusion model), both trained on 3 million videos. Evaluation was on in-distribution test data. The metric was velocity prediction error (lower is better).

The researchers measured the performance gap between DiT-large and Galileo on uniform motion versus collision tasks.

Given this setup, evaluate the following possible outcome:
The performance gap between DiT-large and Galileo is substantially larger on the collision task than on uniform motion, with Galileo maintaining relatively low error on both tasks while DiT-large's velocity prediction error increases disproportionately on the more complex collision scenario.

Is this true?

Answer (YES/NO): NO